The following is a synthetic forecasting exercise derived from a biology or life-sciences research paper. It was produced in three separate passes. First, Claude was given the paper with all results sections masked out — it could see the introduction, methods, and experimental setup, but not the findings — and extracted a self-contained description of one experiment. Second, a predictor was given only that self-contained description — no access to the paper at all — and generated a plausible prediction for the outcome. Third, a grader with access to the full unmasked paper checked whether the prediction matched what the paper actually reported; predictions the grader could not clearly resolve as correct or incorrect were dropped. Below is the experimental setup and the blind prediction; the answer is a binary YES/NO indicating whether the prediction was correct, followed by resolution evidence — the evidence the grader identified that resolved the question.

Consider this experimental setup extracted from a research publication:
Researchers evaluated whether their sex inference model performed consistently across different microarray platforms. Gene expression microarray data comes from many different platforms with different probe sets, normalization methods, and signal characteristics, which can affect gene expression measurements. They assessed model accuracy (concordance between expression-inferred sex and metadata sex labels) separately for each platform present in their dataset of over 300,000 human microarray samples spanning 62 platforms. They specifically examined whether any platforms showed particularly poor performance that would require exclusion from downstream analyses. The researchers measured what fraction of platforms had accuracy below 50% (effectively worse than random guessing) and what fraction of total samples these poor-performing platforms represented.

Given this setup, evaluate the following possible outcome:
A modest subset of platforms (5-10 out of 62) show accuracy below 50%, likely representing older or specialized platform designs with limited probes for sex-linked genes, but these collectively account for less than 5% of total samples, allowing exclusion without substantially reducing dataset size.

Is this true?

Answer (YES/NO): YES